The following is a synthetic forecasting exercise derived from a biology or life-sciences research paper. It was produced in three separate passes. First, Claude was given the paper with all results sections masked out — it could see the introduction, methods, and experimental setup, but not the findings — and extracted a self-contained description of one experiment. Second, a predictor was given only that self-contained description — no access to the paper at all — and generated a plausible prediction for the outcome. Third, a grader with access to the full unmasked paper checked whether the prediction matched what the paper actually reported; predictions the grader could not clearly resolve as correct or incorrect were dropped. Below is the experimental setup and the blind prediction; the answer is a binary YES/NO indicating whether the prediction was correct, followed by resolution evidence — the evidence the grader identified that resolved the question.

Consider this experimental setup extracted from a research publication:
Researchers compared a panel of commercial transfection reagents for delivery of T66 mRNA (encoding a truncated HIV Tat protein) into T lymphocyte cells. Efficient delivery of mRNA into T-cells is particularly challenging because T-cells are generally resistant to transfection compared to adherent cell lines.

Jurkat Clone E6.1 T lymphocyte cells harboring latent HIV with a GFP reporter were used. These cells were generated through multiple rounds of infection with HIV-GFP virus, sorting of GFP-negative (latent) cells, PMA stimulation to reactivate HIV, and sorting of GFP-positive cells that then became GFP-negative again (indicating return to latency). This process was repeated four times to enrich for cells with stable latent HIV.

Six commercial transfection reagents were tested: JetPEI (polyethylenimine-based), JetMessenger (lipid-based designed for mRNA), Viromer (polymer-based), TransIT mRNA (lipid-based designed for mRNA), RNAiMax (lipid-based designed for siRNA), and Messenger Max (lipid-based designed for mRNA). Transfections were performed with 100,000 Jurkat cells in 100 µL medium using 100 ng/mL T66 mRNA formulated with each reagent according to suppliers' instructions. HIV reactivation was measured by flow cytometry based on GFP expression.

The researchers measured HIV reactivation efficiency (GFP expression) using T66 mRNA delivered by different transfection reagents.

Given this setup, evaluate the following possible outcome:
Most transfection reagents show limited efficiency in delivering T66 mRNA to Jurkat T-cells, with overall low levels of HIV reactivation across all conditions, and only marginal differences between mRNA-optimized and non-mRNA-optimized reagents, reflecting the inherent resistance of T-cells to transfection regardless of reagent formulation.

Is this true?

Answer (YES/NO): NO